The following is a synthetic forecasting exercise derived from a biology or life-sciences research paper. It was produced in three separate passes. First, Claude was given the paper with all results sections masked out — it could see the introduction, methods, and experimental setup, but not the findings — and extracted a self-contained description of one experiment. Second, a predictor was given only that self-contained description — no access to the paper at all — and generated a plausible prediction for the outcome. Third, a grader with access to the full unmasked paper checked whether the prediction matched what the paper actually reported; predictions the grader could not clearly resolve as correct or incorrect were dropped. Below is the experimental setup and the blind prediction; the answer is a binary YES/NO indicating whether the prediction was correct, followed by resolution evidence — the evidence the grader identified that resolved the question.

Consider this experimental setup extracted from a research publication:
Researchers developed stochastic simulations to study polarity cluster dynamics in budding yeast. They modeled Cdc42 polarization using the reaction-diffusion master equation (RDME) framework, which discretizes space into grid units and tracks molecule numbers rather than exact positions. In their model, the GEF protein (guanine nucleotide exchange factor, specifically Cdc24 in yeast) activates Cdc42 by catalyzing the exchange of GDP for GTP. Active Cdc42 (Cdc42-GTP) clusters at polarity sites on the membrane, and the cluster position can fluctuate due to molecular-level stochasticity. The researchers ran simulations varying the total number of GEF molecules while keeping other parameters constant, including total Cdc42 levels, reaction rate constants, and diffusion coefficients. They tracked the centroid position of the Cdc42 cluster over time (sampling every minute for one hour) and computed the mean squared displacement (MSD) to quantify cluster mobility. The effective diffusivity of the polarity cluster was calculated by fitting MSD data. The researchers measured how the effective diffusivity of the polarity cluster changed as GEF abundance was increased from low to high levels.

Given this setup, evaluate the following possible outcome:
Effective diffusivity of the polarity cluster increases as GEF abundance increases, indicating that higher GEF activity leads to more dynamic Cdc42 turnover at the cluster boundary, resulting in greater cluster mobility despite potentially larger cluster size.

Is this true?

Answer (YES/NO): NO